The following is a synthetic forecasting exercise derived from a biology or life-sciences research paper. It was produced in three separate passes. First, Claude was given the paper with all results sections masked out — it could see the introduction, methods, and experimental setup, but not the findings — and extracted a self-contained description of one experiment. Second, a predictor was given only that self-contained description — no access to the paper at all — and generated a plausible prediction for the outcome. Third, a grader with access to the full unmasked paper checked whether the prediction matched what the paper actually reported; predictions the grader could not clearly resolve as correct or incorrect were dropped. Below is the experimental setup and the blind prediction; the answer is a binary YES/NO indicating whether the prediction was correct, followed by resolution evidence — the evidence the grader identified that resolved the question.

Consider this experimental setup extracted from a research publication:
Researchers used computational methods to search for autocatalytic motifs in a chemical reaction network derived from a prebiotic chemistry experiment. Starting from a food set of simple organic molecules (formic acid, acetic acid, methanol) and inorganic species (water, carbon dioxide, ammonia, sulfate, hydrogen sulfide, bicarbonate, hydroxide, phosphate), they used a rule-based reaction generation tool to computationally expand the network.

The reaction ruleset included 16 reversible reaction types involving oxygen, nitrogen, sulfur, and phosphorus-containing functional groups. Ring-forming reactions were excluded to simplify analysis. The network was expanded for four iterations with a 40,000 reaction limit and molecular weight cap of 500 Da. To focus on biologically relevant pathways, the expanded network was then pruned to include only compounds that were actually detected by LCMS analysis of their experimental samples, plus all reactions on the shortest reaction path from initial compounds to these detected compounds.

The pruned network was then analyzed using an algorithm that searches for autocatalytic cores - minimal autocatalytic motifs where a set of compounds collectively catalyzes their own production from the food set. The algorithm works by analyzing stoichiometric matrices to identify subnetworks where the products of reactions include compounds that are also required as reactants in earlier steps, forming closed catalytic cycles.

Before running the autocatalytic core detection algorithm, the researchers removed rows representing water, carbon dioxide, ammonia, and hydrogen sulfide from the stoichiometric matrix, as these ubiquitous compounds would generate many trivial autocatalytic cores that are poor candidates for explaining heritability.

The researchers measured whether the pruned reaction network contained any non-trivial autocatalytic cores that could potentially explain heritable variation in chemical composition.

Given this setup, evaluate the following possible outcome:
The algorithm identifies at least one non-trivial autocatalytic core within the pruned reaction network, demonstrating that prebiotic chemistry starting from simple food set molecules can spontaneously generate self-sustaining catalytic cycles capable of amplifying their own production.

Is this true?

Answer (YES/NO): YES